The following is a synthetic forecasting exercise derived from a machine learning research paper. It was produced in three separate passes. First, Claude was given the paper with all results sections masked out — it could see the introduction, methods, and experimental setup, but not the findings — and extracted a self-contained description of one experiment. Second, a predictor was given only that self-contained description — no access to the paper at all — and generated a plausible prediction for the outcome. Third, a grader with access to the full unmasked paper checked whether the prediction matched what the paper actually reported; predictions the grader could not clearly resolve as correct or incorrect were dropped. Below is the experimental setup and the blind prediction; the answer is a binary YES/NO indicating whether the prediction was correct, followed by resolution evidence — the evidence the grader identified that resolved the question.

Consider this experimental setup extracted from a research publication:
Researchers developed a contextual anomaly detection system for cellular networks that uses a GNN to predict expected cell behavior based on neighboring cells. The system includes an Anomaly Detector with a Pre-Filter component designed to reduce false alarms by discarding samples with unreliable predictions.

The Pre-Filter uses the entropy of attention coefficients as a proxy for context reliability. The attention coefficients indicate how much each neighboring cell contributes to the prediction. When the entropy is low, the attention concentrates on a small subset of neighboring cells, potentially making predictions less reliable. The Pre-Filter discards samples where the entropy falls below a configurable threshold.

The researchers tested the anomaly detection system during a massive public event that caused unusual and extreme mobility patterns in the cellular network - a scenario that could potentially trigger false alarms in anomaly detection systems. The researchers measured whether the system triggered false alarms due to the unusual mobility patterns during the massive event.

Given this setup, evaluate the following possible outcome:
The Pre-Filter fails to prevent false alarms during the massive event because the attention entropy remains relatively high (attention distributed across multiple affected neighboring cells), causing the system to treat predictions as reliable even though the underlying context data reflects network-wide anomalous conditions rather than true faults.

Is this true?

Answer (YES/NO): NO